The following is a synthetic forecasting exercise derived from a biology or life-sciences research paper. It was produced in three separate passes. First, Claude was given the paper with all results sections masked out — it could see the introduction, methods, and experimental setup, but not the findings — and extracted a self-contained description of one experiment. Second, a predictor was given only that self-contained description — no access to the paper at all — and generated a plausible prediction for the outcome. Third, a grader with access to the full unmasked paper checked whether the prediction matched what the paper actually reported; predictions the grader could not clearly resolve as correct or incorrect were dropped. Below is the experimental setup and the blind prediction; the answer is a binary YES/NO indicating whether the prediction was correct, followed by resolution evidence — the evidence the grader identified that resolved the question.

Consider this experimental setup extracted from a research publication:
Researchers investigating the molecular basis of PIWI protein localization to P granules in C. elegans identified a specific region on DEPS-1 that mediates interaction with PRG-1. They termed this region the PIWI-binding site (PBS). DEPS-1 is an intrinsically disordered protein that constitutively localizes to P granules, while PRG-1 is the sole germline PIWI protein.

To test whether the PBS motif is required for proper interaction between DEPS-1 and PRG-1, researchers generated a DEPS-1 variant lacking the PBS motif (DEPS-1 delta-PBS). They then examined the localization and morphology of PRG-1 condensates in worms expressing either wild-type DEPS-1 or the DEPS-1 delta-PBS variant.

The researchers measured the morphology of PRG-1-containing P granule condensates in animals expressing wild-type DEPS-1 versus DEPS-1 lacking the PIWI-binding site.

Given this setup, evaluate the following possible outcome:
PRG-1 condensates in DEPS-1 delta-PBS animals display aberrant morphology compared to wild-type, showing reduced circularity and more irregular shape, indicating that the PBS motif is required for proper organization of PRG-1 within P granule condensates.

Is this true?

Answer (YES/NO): NO